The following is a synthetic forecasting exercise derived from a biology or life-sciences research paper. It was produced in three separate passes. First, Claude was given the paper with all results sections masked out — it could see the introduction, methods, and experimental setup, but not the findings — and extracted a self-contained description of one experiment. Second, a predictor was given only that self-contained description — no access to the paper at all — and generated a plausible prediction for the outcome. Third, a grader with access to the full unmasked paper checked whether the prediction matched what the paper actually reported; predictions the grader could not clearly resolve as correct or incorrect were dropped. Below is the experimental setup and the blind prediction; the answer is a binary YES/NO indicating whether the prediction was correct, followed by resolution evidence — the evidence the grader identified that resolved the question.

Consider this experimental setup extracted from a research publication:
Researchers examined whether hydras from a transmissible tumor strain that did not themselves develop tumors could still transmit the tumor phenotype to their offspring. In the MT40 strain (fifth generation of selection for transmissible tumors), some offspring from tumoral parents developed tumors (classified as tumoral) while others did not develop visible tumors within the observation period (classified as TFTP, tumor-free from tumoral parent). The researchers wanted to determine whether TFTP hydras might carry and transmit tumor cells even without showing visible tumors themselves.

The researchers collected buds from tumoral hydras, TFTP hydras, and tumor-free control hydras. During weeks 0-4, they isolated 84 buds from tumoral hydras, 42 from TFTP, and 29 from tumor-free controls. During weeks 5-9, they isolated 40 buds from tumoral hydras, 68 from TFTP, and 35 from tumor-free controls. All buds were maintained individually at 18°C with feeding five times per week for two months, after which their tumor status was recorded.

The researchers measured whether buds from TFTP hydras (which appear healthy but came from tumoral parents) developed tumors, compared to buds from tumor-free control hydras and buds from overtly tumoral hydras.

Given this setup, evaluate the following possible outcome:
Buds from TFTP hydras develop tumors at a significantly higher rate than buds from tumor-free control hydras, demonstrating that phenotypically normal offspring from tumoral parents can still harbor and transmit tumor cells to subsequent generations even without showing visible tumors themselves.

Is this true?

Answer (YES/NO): YES